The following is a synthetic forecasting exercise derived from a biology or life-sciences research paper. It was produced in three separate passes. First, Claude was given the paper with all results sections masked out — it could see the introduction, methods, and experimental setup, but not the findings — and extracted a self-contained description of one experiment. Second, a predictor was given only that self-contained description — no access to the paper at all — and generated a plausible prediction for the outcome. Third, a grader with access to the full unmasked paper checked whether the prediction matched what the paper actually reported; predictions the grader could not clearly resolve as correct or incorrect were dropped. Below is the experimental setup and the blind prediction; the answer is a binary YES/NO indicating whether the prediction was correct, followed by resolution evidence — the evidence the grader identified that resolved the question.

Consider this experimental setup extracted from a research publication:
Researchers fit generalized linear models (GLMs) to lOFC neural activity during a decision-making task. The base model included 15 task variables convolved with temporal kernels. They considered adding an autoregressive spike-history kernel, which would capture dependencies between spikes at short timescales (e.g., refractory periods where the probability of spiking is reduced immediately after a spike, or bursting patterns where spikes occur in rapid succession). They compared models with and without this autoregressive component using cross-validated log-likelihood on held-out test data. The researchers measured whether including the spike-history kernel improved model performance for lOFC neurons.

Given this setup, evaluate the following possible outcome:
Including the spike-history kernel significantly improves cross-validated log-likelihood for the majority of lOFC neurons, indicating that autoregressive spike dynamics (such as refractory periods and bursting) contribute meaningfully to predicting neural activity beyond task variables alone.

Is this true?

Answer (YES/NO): NO